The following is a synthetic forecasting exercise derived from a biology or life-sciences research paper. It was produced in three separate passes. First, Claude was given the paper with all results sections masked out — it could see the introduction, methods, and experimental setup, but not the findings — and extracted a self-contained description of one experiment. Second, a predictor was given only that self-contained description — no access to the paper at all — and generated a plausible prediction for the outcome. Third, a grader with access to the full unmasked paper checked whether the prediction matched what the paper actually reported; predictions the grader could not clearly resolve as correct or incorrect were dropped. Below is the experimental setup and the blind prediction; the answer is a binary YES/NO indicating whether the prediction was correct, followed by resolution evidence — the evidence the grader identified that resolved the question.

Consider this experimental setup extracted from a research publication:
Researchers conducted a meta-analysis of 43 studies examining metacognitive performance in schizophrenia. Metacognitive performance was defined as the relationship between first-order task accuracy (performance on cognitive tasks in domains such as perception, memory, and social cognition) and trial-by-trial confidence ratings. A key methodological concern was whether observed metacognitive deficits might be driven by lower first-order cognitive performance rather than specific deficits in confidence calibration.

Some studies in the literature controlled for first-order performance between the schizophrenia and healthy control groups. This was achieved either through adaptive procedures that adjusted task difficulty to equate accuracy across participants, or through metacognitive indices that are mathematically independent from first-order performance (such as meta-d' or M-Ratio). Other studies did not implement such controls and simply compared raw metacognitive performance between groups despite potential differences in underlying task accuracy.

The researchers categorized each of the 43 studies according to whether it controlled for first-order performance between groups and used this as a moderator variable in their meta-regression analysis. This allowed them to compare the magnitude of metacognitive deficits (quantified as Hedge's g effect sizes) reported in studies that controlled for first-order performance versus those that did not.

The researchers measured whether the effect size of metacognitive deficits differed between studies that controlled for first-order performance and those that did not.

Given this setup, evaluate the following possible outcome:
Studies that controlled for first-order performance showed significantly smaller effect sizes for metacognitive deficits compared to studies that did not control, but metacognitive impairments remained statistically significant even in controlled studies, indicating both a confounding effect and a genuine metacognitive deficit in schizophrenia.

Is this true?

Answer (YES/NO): NO